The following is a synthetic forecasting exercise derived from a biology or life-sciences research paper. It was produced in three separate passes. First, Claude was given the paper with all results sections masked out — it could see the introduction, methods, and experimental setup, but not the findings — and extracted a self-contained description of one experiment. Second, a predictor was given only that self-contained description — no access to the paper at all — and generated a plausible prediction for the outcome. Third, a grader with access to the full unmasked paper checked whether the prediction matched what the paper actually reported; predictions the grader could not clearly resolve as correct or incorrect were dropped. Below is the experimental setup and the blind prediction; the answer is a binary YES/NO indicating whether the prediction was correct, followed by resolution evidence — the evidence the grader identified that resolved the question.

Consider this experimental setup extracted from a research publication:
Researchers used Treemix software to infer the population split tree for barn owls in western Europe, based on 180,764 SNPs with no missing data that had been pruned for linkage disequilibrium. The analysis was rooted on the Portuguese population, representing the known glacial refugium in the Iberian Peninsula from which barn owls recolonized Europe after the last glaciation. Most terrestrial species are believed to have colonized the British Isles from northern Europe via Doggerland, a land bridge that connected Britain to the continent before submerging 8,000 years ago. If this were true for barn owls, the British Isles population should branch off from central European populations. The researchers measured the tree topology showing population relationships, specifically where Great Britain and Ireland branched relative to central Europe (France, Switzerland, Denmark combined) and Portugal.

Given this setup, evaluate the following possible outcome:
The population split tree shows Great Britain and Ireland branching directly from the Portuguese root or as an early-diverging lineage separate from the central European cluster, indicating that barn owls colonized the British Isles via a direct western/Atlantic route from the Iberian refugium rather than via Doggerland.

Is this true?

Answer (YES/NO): YES